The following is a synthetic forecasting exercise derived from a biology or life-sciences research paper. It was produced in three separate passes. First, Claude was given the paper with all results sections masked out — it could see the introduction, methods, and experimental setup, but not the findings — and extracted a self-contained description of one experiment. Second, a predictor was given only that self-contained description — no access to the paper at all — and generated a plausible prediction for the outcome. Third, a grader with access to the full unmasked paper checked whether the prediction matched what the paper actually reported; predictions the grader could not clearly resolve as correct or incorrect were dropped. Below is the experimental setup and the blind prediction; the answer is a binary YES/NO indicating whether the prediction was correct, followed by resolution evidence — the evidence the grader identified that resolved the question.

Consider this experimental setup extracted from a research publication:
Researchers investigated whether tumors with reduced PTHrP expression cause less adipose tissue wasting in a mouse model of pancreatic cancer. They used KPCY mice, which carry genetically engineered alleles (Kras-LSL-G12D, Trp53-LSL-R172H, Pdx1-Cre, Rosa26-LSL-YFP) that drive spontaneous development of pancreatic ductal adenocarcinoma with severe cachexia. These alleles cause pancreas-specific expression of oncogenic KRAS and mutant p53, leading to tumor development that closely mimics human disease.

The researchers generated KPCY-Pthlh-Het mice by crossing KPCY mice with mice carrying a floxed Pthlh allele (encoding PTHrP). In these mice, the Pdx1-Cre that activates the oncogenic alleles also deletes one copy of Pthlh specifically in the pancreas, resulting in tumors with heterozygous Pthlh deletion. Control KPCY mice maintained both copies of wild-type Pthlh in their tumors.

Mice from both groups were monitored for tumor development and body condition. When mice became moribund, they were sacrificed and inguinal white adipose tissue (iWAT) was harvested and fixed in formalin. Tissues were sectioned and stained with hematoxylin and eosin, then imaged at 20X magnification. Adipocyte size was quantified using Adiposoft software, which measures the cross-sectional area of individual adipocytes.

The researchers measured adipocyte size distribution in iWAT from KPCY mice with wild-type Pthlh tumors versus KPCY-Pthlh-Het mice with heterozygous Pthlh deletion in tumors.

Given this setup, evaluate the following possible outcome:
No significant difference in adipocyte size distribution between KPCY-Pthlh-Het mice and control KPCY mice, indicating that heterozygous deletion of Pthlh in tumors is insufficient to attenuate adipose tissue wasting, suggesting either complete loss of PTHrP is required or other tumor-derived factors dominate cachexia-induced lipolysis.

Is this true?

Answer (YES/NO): NO